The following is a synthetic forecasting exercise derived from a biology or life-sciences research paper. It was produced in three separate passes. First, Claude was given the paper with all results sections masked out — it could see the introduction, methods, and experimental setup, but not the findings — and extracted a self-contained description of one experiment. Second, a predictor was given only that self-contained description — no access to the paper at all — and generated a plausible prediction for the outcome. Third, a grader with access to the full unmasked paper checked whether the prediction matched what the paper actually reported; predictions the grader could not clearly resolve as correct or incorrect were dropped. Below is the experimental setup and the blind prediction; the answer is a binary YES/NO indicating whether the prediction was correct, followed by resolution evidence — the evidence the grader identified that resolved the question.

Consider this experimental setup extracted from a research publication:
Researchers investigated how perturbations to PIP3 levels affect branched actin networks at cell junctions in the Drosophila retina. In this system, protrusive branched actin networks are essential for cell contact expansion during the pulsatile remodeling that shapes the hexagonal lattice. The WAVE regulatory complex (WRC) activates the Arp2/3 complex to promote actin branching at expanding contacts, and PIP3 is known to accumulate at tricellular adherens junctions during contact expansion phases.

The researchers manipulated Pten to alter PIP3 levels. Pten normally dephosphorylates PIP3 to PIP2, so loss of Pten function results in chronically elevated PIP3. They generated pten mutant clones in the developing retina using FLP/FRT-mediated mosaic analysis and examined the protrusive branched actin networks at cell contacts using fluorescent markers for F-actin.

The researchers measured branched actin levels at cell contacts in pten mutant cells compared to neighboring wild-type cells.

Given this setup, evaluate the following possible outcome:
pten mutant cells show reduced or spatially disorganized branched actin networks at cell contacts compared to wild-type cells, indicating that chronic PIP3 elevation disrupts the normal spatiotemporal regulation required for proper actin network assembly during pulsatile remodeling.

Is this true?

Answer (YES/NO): YES